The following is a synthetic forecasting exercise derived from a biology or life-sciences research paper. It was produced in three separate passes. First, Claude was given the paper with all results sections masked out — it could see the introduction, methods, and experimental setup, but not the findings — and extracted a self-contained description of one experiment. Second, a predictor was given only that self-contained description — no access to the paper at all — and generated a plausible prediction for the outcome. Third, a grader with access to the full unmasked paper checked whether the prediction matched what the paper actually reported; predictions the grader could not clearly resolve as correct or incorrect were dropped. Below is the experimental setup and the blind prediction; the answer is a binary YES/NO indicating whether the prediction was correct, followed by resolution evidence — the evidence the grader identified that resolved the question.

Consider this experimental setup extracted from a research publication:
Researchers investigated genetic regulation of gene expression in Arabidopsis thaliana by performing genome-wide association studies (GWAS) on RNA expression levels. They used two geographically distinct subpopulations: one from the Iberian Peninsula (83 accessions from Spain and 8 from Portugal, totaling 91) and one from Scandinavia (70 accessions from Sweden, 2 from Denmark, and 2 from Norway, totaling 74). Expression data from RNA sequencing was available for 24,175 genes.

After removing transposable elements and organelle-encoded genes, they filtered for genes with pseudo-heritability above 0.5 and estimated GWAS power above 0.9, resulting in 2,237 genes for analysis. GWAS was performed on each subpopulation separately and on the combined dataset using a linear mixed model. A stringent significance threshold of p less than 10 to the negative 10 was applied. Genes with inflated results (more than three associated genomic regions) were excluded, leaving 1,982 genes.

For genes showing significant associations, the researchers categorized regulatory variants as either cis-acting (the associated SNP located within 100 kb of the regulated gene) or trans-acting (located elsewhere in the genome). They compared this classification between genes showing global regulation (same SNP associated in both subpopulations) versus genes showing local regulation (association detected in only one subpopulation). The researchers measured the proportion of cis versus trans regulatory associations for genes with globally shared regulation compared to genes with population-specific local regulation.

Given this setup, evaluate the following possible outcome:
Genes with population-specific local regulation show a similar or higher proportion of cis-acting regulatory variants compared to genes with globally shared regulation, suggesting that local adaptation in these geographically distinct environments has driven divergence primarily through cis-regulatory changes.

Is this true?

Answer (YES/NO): NO